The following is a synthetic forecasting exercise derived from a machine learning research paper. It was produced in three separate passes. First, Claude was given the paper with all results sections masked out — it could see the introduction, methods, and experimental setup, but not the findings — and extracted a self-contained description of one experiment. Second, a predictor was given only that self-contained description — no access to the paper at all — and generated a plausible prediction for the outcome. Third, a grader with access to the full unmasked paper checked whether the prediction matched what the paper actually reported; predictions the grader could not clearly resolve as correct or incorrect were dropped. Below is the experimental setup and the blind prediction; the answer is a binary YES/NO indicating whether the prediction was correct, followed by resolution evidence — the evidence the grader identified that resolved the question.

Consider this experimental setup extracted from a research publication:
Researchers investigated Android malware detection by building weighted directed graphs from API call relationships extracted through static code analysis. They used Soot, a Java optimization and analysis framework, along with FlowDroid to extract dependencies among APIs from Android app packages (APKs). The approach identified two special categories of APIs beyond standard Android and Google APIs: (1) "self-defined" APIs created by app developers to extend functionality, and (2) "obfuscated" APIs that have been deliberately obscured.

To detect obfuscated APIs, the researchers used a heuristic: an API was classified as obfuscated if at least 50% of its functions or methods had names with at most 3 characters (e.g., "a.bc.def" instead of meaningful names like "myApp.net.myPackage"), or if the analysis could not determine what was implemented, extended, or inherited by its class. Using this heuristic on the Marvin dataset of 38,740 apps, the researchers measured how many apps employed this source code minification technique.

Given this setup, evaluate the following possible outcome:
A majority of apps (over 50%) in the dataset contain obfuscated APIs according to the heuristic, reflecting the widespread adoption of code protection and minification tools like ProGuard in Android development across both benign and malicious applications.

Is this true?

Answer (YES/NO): NO